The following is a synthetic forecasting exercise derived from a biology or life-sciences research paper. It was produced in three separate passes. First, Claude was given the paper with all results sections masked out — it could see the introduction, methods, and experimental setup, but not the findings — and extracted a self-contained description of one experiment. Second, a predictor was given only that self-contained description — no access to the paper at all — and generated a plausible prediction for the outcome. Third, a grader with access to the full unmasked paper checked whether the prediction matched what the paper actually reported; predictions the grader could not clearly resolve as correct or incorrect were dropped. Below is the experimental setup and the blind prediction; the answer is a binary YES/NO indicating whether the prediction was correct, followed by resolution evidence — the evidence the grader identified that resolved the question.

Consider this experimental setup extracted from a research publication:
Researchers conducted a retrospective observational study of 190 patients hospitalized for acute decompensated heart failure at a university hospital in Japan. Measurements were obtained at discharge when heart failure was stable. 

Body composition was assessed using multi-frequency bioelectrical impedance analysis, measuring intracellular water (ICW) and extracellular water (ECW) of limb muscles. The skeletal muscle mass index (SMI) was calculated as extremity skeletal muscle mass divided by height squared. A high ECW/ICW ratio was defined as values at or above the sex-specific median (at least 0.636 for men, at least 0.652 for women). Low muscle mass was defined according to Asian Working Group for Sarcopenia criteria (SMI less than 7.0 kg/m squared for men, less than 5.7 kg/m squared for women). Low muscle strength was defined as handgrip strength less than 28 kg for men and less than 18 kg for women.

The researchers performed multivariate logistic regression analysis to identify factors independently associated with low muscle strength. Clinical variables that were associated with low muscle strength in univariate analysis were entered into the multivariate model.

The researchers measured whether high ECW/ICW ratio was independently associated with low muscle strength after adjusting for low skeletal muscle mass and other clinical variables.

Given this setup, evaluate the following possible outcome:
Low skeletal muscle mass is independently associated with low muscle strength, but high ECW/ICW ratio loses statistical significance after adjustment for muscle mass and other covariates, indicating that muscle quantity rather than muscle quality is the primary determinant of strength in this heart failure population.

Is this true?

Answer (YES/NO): NO